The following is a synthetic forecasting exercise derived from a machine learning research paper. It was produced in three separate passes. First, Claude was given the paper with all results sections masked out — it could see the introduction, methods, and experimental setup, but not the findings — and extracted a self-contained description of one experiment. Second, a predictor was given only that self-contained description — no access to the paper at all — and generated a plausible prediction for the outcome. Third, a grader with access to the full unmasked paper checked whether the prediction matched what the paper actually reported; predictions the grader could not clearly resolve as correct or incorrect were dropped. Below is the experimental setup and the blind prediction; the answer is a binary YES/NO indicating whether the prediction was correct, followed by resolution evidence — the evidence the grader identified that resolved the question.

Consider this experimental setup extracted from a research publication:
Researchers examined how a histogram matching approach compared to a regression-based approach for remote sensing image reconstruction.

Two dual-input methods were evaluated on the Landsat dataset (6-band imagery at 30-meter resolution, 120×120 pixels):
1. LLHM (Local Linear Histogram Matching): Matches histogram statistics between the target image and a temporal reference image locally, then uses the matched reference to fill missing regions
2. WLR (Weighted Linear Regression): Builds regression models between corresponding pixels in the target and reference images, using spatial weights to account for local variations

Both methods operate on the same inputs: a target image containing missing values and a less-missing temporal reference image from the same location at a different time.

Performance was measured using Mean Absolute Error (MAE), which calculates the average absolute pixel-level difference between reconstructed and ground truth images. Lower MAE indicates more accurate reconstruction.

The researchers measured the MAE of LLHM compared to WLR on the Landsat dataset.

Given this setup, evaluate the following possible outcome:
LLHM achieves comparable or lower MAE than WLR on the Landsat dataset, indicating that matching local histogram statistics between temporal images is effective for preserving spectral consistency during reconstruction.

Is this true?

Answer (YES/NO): NO